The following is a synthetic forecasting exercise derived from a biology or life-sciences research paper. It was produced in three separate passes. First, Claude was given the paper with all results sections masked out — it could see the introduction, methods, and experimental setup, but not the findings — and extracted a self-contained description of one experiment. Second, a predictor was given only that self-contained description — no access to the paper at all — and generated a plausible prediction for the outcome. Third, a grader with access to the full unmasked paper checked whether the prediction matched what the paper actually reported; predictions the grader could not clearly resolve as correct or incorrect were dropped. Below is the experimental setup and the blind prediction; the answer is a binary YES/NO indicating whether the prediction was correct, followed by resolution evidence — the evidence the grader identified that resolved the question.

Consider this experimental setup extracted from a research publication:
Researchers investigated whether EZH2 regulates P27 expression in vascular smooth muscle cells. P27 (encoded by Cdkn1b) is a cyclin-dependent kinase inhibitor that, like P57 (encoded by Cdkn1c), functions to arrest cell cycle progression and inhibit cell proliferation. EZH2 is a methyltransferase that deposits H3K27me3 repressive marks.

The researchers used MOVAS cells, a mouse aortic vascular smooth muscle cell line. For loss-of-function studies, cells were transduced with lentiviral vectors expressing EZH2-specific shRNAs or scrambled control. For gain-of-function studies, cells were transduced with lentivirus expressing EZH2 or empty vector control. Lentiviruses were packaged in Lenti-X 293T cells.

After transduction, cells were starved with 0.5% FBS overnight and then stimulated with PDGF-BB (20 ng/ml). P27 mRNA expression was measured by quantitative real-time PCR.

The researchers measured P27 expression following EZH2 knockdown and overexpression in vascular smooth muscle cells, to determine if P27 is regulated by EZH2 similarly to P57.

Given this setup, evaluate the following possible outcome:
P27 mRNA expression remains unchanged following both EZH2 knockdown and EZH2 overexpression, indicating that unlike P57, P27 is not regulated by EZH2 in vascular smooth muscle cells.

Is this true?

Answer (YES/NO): NO